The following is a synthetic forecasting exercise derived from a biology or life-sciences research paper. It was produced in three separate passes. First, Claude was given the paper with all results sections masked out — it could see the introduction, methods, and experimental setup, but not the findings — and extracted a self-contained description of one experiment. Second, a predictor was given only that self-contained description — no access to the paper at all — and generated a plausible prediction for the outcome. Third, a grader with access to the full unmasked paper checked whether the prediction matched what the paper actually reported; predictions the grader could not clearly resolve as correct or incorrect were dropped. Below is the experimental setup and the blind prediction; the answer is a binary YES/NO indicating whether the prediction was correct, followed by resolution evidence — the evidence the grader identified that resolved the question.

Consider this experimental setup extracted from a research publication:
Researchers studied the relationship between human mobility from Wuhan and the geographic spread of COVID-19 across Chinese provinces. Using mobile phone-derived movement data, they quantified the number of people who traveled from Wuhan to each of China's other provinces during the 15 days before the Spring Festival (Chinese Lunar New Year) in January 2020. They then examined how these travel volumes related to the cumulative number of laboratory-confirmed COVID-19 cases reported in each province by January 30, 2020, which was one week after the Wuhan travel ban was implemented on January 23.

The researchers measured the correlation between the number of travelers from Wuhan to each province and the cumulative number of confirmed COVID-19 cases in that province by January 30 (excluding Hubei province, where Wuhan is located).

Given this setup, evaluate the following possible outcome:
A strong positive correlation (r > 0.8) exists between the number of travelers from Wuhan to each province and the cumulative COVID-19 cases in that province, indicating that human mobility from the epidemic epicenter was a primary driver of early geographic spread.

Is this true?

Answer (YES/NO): NO